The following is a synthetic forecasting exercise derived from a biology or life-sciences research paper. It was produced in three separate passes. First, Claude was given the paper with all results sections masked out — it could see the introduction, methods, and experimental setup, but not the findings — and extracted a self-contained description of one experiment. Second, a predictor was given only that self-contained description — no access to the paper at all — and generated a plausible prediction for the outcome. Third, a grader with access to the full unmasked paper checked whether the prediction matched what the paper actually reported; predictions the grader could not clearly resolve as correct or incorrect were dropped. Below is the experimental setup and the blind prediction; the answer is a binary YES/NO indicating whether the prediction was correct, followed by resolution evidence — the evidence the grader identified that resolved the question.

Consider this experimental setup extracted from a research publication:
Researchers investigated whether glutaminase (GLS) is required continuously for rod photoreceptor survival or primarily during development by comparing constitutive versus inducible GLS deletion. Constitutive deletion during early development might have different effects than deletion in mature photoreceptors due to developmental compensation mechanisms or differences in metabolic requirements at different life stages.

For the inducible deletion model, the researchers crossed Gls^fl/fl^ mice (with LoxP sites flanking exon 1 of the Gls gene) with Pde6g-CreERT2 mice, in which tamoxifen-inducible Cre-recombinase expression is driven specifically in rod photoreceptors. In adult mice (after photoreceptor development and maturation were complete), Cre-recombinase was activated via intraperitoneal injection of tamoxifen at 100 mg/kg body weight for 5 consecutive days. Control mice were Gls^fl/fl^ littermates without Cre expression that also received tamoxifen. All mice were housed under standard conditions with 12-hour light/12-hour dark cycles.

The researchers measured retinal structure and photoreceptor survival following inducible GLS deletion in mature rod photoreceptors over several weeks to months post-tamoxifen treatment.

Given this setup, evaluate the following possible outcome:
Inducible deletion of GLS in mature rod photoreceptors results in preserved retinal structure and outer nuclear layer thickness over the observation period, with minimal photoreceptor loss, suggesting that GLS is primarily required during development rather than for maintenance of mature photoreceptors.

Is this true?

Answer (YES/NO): NO